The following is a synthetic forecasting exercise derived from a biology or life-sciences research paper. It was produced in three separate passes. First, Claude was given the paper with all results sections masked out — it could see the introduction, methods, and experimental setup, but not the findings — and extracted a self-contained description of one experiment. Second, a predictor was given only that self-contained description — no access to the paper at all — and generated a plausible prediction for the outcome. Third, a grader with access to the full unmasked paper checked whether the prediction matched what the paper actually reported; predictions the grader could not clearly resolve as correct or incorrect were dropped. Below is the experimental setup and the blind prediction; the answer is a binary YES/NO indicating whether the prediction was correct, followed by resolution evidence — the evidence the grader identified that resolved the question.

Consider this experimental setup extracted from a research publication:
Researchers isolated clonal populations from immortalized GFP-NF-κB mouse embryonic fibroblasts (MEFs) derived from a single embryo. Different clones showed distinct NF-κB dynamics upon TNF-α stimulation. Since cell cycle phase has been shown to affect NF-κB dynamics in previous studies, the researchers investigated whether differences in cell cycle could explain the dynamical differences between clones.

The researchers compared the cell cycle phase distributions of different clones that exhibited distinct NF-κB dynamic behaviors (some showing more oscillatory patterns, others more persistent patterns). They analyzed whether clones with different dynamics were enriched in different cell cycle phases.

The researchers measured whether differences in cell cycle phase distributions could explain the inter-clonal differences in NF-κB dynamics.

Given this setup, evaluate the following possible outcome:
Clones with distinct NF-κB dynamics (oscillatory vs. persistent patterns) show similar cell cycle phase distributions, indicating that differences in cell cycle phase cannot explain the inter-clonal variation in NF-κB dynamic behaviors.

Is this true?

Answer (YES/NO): YES